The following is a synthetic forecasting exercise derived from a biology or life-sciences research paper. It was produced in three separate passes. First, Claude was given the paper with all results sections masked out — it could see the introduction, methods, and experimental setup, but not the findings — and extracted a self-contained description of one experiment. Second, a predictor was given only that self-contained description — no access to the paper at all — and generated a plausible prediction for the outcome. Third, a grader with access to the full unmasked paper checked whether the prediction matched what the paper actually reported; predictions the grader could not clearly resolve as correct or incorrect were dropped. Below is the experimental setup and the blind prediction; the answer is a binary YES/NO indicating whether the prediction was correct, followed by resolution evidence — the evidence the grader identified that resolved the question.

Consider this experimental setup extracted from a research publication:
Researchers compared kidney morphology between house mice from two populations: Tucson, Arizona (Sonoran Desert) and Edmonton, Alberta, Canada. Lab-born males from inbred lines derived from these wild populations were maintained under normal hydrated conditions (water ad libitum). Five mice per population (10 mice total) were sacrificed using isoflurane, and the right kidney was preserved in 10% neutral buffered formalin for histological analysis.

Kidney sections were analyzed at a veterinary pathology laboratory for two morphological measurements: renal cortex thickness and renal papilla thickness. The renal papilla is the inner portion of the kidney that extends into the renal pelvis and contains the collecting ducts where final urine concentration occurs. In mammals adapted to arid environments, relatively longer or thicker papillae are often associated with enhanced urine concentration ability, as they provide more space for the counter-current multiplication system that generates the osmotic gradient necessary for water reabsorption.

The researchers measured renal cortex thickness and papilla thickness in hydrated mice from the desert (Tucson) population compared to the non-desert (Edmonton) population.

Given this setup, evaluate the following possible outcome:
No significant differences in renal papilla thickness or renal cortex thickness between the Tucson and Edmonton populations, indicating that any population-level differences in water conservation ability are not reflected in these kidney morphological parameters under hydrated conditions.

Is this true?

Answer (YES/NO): YES